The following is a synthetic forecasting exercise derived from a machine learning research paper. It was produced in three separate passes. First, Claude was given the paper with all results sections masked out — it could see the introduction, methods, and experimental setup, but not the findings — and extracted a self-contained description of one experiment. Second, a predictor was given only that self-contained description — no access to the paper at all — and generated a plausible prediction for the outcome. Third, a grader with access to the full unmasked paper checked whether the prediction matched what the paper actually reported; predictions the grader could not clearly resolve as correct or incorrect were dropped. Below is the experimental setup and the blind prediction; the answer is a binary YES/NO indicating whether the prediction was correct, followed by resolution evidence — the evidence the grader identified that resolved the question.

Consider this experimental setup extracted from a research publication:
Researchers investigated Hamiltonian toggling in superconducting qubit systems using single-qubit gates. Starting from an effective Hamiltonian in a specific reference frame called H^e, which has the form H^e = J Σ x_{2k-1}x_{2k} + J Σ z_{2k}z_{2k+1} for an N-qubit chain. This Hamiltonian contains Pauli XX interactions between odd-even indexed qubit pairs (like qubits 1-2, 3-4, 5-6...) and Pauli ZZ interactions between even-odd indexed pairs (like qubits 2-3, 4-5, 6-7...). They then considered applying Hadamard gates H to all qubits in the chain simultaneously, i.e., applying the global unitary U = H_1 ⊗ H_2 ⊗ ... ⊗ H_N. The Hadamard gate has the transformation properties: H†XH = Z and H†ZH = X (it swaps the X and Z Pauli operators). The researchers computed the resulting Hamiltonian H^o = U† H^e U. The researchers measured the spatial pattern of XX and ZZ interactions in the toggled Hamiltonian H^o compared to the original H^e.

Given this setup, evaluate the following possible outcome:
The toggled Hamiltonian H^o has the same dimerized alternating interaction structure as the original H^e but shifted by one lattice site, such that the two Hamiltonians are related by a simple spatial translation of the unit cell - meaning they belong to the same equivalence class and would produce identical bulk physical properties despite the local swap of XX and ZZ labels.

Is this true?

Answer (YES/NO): YES